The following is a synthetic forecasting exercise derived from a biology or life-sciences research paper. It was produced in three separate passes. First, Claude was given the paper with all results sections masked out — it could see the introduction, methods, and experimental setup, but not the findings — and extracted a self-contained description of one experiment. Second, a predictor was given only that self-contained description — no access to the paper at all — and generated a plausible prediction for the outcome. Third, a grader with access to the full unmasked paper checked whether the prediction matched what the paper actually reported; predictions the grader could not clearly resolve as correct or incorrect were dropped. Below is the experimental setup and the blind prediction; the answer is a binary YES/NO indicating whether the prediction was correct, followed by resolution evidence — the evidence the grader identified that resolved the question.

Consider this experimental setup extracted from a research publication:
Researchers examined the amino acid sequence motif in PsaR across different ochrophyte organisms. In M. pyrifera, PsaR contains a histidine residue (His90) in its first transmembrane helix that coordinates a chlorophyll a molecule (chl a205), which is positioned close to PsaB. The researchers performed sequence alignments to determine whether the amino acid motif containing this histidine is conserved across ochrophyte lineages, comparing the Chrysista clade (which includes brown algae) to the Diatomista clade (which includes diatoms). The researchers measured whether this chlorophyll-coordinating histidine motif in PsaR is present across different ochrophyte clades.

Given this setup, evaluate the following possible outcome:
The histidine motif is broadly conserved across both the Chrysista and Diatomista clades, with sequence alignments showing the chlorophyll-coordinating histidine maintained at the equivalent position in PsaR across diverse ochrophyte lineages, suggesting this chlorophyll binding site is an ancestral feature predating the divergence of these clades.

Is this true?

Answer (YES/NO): NO